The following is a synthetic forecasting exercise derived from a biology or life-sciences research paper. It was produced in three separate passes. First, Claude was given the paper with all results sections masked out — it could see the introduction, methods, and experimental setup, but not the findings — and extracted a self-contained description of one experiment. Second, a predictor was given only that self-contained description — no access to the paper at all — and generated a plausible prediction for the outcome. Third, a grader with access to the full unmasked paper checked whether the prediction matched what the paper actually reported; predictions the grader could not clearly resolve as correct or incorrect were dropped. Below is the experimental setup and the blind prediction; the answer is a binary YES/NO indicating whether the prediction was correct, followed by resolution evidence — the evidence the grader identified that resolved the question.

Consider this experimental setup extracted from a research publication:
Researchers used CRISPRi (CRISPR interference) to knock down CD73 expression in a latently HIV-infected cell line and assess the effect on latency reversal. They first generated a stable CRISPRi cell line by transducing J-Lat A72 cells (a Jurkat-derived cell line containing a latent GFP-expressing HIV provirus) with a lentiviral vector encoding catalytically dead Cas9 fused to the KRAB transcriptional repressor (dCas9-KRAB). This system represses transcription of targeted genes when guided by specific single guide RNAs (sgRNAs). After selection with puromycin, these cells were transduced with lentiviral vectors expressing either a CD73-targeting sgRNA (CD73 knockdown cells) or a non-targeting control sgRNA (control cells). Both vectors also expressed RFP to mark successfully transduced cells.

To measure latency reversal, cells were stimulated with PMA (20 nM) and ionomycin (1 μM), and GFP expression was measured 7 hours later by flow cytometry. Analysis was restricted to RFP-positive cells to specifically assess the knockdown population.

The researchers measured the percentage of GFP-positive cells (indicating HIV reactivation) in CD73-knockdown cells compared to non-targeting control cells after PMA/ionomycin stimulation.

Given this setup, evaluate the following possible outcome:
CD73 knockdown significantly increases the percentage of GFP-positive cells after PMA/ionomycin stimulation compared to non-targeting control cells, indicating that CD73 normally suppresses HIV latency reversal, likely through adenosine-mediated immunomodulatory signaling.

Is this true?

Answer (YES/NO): NO